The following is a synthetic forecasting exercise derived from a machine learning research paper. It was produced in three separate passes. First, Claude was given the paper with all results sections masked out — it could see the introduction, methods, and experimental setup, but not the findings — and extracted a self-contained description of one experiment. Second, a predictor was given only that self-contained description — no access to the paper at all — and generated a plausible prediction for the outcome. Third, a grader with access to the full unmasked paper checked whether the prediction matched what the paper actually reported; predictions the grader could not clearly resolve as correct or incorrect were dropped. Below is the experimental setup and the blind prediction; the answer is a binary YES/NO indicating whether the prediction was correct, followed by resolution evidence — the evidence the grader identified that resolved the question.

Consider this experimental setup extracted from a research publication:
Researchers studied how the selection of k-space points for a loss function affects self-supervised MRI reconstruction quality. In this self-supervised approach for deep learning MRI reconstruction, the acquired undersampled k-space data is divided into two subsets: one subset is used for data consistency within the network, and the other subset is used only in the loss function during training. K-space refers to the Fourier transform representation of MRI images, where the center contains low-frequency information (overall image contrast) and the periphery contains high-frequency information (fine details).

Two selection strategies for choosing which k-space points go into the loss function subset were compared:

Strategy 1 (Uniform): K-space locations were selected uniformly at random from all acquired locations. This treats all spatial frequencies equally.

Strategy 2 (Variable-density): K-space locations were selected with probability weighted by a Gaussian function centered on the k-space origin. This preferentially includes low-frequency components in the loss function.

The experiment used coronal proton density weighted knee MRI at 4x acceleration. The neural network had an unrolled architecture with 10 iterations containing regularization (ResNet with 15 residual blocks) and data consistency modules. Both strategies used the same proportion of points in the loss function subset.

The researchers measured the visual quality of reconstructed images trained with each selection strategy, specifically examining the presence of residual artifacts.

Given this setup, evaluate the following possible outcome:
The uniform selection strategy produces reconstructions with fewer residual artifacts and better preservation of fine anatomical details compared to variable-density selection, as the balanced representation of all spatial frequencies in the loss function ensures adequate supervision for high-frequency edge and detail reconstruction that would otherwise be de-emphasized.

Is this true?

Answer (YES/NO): NO